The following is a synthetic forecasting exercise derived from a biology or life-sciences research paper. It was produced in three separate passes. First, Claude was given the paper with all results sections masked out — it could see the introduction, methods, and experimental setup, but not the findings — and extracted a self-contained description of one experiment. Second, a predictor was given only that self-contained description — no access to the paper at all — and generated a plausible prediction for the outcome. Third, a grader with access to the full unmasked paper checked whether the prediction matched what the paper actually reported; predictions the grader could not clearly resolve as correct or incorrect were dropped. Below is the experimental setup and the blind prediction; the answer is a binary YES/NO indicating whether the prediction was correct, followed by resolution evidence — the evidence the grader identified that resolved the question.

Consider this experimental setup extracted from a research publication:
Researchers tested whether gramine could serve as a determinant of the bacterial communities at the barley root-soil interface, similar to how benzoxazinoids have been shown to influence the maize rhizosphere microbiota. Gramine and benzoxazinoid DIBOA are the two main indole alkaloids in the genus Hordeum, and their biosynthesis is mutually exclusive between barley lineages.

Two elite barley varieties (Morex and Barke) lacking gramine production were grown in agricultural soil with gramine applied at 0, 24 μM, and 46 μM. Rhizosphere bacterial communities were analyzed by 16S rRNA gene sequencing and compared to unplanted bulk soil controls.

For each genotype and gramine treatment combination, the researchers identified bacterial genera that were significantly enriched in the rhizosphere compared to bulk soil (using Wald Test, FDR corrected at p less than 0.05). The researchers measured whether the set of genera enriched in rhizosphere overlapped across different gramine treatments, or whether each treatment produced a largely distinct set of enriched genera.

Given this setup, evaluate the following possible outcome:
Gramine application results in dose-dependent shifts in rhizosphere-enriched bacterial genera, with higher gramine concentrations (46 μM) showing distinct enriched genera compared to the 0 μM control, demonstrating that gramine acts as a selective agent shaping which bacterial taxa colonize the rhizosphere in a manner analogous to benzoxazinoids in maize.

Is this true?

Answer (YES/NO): NO